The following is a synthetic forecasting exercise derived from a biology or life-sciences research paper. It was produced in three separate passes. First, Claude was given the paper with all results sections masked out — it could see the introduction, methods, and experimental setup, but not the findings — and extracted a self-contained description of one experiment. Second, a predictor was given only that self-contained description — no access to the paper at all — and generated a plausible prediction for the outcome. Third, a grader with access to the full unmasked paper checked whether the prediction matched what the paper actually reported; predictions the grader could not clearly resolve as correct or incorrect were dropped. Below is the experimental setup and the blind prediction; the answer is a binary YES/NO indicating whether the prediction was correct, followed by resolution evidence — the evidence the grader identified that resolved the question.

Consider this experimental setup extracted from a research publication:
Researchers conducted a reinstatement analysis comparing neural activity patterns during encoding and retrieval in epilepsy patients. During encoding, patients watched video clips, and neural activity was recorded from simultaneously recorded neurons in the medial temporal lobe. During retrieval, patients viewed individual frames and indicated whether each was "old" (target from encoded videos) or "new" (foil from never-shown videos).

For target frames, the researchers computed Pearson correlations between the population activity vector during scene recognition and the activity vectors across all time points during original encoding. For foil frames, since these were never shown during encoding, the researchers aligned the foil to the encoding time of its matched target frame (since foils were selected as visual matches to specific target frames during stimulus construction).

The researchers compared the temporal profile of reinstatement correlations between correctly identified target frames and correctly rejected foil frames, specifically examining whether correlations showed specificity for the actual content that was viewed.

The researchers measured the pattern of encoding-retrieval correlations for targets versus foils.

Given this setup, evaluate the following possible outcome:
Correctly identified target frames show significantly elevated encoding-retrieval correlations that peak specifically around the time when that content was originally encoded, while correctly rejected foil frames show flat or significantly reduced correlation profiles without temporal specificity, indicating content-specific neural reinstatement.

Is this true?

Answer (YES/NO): NO